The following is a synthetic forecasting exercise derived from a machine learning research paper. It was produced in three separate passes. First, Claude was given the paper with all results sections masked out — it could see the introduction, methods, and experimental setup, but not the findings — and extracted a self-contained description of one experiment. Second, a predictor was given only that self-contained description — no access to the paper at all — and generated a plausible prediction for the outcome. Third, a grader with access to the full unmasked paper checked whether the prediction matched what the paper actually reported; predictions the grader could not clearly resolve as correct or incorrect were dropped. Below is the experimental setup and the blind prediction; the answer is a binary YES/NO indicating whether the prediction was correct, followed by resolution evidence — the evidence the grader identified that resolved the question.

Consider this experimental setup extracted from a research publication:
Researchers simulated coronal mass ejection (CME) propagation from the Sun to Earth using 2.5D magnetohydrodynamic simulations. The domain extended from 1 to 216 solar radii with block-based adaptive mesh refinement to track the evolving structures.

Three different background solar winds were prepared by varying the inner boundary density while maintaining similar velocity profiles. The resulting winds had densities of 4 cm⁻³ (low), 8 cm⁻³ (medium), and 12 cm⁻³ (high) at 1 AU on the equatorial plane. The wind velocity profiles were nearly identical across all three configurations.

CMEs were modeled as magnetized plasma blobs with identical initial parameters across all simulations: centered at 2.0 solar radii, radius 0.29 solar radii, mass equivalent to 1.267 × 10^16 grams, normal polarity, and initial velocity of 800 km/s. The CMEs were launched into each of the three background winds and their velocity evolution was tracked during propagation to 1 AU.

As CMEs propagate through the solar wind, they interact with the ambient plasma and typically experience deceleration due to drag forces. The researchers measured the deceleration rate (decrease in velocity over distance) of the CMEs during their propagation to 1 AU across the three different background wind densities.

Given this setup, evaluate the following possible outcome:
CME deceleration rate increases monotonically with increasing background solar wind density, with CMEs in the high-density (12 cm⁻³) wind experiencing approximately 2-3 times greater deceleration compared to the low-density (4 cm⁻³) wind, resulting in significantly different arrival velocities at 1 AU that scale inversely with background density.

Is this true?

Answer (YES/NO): NO